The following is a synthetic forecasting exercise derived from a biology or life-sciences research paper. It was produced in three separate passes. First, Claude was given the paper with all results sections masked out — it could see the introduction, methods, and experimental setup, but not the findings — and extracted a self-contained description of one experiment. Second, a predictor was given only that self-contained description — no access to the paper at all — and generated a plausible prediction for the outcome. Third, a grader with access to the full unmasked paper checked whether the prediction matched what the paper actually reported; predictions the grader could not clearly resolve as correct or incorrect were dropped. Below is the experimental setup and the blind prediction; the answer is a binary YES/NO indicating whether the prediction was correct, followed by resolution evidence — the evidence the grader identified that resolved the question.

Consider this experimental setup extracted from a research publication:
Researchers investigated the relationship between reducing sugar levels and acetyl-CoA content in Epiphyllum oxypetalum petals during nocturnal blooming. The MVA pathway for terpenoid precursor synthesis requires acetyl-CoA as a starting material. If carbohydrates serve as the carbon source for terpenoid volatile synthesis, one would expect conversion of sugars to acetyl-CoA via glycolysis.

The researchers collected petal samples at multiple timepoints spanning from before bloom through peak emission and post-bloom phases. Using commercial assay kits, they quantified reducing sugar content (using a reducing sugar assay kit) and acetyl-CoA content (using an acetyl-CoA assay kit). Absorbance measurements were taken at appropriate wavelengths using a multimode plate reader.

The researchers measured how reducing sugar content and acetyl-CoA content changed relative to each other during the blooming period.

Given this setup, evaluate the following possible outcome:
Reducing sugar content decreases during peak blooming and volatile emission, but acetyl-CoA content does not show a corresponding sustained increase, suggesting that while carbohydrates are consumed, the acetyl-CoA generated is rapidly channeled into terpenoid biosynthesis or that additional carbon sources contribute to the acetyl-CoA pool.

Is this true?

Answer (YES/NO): NO